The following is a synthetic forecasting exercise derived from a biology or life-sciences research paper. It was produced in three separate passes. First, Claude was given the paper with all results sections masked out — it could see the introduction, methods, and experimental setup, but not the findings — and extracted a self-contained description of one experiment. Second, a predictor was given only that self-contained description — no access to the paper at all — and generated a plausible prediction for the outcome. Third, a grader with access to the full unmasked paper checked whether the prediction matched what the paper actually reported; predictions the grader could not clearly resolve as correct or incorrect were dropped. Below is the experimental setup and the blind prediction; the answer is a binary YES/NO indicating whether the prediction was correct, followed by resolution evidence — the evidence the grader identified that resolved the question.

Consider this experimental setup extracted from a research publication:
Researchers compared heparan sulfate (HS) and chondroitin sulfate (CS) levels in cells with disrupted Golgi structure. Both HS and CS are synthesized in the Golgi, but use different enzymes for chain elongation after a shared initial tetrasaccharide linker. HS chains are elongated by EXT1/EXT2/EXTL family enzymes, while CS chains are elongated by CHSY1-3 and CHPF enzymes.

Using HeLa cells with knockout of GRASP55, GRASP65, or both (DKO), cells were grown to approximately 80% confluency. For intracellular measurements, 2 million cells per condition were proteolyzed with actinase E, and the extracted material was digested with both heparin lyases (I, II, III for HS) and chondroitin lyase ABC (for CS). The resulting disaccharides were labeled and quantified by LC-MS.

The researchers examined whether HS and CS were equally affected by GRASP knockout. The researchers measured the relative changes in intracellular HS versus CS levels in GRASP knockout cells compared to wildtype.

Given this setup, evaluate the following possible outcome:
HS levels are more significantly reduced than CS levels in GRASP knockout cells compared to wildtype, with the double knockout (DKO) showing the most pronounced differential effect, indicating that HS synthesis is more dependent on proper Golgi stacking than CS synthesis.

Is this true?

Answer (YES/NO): NO